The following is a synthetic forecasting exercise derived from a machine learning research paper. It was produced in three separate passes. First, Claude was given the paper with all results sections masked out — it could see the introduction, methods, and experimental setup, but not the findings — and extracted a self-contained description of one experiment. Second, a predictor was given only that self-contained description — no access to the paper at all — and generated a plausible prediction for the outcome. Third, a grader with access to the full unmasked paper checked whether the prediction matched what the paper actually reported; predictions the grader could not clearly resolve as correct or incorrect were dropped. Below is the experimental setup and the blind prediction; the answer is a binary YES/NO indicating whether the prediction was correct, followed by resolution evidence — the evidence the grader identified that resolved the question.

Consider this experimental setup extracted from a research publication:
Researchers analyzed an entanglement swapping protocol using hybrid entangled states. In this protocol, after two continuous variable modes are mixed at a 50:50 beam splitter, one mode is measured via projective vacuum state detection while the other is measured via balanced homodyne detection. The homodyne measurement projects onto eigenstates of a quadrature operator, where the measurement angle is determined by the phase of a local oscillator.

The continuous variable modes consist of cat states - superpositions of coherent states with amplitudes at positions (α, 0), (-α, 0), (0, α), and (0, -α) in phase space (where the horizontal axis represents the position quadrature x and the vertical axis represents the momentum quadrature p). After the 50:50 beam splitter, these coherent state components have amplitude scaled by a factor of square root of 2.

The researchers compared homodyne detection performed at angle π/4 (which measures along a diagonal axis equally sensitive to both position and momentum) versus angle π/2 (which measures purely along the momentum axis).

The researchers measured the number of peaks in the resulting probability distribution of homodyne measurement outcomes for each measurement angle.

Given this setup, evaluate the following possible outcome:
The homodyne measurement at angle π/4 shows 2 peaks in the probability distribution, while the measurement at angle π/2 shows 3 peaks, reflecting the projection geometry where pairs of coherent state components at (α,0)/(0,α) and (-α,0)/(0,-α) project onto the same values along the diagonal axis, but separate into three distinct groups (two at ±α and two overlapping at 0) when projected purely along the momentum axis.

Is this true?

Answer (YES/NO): YES